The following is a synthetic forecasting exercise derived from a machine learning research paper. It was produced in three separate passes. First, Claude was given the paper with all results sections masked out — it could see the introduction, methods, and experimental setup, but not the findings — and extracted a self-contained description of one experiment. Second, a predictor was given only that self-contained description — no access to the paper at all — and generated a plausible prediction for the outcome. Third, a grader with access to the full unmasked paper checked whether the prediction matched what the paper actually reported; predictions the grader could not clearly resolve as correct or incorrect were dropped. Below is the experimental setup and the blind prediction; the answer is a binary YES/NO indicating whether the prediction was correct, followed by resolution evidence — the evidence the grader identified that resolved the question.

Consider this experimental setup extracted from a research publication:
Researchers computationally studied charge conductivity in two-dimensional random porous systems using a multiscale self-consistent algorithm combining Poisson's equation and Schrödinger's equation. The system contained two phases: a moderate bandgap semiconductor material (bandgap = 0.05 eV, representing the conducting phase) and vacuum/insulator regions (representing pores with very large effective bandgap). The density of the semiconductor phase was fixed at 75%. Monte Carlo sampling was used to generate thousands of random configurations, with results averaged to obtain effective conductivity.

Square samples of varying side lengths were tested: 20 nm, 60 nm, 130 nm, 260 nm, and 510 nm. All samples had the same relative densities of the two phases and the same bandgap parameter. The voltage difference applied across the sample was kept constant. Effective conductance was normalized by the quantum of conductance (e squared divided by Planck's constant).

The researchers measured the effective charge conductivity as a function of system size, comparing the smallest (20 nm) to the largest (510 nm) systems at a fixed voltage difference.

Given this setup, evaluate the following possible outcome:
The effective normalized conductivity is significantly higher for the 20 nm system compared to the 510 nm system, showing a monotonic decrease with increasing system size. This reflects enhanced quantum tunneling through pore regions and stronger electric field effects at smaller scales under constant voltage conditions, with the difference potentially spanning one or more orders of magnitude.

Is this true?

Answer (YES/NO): YES